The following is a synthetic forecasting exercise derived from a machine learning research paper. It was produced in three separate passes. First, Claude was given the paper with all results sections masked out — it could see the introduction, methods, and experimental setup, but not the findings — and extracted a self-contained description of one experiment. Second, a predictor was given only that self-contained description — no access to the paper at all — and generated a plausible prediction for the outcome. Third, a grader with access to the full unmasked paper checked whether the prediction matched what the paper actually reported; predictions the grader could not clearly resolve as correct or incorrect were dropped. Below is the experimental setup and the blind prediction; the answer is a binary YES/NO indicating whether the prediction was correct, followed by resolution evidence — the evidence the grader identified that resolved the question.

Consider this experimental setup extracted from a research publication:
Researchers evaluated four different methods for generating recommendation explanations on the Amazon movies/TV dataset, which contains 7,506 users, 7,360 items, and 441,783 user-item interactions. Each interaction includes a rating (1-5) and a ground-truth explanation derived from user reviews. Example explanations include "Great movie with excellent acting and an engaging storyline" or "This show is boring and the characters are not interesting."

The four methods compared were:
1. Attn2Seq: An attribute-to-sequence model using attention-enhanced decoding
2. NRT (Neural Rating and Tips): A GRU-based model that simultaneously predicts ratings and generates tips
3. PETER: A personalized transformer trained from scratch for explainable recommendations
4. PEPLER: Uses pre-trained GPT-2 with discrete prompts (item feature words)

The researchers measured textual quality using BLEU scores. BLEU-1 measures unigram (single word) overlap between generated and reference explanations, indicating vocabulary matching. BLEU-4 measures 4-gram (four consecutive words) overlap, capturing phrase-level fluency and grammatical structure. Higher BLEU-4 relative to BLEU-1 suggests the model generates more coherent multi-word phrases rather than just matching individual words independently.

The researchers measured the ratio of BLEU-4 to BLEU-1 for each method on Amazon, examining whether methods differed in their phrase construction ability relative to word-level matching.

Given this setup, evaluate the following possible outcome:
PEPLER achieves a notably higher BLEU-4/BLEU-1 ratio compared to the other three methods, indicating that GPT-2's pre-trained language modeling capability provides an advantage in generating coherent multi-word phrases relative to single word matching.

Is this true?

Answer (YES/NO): NO